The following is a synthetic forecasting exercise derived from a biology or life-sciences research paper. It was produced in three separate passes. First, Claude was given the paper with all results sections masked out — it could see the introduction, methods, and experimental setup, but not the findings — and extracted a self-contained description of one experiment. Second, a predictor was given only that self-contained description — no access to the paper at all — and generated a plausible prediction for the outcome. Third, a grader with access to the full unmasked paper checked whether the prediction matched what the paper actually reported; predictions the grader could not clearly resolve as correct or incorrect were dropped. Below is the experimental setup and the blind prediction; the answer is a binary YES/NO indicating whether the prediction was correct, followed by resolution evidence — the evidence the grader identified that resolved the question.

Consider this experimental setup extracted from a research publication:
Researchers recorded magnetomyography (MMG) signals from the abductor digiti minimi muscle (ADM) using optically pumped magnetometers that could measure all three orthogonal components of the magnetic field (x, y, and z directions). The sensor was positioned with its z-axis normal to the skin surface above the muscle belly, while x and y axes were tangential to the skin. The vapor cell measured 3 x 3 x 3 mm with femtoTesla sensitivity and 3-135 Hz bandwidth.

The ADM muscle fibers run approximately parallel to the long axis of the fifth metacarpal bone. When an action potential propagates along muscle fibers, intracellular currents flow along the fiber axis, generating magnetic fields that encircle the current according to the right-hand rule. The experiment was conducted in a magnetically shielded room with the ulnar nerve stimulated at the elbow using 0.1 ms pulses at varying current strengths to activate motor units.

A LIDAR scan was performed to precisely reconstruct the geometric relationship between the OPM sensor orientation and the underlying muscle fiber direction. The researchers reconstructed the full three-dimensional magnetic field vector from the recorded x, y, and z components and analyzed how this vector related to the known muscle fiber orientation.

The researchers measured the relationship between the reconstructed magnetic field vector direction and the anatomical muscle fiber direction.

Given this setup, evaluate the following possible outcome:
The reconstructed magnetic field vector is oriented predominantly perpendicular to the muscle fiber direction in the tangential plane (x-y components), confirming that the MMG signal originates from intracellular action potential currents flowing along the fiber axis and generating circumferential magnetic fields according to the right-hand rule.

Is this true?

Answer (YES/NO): NO